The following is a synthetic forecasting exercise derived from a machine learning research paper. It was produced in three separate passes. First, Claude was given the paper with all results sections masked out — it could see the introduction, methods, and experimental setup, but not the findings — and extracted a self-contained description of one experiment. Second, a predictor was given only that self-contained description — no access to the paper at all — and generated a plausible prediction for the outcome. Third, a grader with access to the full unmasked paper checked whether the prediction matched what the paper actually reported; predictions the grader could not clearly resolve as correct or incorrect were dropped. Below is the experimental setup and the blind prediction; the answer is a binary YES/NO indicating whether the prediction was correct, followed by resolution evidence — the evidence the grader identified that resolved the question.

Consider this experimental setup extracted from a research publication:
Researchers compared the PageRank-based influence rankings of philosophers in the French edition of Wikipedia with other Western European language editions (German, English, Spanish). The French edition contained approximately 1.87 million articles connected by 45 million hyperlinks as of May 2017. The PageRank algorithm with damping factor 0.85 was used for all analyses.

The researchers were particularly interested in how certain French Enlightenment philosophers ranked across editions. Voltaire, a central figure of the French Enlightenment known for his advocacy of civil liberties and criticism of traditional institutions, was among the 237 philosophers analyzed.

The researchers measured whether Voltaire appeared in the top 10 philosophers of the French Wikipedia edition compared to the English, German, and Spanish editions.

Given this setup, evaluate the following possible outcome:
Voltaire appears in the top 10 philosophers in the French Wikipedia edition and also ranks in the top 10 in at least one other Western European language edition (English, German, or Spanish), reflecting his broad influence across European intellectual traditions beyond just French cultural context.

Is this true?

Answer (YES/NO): NO